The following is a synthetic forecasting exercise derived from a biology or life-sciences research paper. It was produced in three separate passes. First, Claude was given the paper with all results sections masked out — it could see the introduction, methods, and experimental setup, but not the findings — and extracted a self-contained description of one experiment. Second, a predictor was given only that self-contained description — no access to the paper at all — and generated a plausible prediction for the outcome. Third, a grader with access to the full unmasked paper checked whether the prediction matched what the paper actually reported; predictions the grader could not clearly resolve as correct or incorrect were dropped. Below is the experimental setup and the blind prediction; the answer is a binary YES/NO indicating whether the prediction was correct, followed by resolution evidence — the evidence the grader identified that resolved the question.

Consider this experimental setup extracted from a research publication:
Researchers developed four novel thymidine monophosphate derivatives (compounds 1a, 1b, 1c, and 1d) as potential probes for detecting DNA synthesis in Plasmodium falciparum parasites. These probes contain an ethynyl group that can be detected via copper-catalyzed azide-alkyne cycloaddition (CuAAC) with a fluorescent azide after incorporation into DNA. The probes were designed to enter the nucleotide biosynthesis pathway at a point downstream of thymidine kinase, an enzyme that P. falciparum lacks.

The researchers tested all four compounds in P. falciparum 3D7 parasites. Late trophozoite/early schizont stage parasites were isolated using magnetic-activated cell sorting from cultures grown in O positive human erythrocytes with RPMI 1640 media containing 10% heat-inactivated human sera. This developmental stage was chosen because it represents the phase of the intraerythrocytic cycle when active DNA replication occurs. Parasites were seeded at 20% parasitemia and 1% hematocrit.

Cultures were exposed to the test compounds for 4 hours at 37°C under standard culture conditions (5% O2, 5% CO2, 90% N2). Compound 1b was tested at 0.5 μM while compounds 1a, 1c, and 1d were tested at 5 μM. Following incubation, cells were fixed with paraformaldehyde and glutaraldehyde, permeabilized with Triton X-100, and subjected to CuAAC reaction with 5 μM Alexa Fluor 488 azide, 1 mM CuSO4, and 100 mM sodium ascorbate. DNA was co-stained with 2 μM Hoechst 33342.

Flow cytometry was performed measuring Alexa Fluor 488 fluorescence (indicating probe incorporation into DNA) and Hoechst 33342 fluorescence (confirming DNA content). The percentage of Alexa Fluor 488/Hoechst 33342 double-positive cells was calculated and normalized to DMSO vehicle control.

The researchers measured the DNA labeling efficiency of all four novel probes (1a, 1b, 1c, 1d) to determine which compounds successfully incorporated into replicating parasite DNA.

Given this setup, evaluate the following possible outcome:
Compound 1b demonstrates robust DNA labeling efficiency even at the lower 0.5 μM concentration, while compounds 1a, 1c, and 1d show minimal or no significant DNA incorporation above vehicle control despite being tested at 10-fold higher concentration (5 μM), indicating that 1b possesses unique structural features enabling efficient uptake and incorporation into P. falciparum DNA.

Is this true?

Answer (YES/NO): NO